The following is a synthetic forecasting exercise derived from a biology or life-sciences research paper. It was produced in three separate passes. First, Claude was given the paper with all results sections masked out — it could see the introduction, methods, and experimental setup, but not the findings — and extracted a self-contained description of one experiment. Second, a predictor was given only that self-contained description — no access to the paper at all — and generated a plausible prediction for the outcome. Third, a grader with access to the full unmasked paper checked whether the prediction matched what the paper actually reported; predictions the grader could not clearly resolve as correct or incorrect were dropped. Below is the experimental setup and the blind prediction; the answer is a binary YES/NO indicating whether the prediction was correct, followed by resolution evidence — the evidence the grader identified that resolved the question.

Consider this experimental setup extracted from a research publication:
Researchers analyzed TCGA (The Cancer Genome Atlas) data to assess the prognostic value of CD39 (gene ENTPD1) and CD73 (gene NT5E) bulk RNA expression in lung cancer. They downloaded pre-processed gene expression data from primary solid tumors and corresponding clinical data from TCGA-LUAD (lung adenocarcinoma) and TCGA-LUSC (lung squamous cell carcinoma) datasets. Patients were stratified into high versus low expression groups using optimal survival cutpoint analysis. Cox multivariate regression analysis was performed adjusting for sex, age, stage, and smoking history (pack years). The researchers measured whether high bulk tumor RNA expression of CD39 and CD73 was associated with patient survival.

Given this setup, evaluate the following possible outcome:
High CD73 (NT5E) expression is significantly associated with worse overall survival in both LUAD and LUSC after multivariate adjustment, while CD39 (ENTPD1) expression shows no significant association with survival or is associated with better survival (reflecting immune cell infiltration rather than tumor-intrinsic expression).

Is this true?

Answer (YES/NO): NO